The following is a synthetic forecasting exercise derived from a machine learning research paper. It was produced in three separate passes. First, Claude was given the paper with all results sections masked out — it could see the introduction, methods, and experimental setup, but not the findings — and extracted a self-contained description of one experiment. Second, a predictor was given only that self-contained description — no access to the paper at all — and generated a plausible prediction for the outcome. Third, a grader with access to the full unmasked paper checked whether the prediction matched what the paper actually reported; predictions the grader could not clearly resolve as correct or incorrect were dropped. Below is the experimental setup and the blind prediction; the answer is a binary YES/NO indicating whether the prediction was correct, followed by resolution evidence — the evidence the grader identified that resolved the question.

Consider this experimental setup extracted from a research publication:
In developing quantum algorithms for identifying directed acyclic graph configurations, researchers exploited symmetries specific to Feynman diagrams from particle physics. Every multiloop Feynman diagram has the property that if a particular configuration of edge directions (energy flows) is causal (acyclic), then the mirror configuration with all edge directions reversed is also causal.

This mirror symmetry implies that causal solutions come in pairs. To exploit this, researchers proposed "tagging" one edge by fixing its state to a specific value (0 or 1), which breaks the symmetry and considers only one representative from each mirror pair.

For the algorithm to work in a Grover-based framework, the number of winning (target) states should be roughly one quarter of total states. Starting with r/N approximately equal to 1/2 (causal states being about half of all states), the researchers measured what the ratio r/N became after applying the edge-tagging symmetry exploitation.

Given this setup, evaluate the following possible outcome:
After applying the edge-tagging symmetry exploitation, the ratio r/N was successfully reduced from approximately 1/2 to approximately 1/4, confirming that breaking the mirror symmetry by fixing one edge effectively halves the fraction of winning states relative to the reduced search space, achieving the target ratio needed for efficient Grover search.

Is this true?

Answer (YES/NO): NO